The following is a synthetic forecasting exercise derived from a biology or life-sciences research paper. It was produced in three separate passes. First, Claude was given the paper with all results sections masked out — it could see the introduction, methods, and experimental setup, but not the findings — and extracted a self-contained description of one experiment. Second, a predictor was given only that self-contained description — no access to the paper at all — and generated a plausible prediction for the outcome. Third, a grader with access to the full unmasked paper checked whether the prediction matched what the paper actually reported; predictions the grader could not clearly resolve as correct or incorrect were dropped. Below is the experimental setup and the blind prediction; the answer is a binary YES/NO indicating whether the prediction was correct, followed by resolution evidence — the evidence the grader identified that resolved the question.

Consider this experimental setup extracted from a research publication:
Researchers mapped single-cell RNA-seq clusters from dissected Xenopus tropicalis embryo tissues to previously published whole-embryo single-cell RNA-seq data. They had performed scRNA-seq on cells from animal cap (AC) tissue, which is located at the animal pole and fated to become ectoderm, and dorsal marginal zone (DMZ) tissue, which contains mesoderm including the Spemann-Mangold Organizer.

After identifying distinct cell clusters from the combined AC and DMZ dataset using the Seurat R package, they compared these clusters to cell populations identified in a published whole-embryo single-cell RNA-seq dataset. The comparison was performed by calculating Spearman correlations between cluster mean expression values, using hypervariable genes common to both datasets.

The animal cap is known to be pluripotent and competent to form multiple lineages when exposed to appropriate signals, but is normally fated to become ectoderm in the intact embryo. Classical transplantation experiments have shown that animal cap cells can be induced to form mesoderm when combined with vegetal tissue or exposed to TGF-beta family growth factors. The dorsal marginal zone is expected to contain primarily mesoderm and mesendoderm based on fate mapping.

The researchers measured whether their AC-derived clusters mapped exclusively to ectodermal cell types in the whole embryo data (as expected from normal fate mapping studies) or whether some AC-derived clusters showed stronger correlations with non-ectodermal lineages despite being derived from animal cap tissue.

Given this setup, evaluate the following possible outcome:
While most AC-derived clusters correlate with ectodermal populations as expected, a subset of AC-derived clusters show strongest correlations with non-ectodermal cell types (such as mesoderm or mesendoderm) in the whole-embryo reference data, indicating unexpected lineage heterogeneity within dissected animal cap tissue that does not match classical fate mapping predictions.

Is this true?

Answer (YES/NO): NO